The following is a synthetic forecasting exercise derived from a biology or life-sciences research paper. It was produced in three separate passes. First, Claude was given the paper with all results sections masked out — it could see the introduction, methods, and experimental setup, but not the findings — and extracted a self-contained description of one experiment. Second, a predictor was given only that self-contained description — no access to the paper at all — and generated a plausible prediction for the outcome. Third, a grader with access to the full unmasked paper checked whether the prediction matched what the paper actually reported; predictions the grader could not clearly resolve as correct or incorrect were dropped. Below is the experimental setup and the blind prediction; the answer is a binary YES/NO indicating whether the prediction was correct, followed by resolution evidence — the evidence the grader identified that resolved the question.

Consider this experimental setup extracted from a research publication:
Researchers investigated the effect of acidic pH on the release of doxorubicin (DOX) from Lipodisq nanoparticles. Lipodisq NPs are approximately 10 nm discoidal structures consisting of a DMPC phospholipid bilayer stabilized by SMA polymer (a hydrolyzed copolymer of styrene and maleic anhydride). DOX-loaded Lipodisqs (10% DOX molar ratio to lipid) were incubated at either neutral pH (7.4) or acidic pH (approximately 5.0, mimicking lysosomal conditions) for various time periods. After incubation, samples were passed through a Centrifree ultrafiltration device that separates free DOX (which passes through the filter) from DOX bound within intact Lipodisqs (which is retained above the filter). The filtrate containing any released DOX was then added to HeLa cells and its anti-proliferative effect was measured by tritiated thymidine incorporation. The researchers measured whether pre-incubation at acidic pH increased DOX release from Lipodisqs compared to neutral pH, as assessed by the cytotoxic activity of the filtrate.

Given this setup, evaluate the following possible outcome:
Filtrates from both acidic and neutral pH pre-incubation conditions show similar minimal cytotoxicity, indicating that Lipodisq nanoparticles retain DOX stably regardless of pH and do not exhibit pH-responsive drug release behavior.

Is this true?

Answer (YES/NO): NO